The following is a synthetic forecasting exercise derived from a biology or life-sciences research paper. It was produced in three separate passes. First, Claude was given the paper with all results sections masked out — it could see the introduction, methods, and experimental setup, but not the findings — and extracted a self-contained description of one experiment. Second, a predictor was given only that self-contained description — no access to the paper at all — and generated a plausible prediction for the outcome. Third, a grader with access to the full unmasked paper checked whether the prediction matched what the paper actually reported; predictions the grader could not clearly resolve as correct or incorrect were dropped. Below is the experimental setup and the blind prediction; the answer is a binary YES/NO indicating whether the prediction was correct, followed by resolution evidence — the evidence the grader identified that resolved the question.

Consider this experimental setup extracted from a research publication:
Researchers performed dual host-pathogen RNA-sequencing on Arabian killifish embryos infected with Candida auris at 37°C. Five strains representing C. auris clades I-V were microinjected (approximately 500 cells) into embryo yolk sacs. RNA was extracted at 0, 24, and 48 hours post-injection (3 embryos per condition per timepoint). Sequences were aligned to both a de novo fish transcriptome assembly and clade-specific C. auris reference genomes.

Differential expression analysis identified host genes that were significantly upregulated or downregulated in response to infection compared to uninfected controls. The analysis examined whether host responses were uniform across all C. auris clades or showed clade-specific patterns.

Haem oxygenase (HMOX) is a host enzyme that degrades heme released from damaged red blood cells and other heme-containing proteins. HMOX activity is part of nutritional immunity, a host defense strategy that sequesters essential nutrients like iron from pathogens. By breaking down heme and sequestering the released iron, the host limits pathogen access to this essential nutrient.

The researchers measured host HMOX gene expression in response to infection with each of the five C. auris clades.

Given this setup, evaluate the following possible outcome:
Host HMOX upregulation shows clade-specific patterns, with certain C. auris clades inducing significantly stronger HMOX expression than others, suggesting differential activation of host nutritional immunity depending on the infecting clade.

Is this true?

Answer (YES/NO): YES